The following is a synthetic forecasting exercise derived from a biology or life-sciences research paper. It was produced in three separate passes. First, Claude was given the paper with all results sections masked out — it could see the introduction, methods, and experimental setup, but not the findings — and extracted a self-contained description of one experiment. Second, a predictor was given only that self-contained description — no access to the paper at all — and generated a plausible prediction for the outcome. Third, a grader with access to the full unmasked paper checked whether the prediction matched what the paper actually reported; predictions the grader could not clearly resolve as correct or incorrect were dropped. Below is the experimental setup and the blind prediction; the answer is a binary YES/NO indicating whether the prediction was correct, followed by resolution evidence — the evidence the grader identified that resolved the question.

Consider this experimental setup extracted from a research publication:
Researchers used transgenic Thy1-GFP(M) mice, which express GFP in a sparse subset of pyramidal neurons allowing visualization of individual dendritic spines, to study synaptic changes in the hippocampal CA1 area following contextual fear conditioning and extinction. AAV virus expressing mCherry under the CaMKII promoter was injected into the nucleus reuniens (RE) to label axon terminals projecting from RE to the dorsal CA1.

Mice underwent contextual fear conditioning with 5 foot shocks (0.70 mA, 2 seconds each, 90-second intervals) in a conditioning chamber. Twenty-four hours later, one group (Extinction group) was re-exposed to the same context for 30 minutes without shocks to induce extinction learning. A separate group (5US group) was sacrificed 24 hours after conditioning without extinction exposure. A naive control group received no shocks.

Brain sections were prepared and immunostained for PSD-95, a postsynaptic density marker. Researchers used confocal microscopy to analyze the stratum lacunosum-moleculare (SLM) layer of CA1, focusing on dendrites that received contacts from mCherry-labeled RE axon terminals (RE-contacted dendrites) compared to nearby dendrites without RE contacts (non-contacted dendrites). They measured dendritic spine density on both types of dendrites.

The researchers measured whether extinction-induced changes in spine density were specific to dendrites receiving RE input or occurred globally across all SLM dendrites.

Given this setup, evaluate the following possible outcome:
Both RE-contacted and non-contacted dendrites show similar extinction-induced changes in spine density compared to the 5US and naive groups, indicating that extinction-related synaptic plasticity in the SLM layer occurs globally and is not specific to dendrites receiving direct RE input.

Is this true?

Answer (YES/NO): NO